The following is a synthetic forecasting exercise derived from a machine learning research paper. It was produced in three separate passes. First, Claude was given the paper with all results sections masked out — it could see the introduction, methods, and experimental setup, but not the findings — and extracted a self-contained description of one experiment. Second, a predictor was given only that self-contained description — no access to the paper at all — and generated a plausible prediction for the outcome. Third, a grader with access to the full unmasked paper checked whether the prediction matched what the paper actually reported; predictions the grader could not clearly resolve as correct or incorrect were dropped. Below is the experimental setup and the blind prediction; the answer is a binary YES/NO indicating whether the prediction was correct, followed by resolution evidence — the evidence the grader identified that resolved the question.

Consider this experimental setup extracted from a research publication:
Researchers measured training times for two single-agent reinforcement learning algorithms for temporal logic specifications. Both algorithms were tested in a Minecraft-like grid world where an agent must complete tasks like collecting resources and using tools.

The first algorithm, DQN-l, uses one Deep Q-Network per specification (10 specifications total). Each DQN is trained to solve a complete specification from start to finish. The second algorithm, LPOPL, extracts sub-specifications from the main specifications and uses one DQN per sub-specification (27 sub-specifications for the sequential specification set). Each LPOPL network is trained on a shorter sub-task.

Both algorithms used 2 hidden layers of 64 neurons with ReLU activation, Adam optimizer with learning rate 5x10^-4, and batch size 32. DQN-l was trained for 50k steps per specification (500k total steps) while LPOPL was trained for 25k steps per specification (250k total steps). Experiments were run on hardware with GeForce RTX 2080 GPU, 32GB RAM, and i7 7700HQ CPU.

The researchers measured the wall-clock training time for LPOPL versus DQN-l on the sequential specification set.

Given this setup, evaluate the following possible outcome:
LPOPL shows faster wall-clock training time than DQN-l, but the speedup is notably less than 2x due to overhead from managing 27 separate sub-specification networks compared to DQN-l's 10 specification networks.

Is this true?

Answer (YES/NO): NO